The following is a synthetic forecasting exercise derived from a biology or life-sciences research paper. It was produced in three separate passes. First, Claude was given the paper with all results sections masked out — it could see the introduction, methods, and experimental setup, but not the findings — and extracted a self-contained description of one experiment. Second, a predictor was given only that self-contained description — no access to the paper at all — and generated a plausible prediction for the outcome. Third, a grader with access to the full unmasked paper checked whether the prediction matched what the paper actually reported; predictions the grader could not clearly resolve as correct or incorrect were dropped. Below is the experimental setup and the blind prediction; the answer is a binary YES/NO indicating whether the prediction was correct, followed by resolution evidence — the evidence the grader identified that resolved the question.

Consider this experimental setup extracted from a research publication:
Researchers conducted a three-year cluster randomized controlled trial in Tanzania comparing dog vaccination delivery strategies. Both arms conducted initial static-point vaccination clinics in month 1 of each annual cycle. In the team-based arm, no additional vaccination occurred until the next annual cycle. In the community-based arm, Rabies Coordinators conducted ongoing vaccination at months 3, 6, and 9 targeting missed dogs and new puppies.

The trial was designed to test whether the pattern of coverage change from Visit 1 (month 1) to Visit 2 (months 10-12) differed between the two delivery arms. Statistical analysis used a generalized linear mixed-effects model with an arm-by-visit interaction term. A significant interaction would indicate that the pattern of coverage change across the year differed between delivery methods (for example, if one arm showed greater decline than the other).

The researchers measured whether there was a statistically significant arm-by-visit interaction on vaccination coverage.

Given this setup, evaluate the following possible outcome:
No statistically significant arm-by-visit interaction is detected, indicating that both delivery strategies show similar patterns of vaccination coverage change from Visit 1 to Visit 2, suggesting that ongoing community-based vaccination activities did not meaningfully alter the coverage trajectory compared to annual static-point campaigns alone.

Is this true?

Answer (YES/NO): NO